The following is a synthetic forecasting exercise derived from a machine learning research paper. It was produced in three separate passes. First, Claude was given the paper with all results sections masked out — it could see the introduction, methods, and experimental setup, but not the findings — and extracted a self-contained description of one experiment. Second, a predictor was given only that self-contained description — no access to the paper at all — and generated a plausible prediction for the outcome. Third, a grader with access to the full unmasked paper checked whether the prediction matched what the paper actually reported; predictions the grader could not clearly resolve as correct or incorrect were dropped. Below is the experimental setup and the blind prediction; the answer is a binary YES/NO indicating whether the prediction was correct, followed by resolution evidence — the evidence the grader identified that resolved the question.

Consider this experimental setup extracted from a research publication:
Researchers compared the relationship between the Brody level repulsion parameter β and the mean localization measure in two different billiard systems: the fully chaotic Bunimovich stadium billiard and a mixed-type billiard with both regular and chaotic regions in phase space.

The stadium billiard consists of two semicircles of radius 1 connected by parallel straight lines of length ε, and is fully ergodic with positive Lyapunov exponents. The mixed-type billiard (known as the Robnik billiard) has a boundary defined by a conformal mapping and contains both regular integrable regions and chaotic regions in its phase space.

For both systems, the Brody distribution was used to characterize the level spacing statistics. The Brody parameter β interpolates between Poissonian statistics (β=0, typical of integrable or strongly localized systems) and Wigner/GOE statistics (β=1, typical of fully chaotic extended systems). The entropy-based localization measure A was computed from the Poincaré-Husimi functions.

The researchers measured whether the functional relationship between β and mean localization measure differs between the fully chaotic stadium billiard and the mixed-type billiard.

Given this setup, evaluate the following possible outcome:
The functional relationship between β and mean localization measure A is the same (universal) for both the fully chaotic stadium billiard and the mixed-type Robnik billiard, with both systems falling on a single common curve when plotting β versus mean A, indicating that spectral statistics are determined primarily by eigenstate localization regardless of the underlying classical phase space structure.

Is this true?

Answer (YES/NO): NO